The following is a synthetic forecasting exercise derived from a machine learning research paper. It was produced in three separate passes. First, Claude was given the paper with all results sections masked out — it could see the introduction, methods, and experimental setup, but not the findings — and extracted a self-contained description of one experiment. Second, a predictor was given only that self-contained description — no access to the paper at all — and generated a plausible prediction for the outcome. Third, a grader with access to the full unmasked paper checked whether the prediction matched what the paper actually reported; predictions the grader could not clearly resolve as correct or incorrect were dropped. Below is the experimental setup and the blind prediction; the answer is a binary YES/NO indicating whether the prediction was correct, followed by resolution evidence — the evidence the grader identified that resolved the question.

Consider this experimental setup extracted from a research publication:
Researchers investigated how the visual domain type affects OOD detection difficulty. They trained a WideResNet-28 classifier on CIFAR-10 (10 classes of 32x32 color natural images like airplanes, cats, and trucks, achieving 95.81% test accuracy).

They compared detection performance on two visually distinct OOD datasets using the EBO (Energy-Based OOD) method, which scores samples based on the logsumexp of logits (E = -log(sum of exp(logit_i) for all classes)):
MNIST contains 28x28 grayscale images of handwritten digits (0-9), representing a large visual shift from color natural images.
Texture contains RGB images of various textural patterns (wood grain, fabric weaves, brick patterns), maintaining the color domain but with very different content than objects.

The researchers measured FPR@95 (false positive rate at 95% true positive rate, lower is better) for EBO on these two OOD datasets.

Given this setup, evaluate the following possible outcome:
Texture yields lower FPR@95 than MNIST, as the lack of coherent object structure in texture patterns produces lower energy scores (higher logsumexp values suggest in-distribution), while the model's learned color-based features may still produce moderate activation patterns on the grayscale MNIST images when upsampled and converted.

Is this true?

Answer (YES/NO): NO